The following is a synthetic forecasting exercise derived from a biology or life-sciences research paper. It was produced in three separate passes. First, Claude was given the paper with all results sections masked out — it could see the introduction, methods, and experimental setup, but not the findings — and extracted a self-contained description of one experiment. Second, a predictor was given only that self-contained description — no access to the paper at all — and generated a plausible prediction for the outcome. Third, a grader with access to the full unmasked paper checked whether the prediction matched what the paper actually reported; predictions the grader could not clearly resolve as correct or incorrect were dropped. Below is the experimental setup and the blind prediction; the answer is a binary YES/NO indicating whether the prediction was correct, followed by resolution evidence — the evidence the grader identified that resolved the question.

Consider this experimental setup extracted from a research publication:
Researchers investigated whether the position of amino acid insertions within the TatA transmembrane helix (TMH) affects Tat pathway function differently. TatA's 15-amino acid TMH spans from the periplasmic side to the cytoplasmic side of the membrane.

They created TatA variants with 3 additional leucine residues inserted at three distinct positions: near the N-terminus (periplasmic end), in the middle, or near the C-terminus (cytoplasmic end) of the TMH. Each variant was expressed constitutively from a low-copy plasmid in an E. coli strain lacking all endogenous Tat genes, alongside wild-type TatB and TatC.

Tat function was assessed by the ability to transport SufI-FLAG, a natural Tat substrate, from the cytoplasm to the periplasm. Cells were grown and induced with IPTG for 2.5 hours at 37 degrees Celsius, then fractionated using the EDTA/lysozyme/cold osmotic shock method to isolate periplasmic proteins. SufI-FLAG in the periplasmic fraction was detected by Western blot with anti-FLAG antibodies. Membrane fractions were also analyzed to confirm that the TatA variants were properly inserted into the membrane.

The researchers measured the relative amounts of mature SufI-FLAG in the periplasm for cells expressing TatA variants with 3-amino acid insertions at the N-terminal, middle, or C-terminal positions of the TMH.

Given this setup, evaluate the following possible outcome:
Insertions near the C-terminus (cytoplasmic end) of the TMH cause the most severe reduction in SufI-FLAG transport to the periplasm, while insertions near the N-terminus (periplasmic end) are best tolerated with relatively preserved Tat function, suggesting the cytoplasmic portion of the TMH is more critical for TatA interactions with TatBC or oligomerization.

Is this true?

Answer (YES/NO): NO